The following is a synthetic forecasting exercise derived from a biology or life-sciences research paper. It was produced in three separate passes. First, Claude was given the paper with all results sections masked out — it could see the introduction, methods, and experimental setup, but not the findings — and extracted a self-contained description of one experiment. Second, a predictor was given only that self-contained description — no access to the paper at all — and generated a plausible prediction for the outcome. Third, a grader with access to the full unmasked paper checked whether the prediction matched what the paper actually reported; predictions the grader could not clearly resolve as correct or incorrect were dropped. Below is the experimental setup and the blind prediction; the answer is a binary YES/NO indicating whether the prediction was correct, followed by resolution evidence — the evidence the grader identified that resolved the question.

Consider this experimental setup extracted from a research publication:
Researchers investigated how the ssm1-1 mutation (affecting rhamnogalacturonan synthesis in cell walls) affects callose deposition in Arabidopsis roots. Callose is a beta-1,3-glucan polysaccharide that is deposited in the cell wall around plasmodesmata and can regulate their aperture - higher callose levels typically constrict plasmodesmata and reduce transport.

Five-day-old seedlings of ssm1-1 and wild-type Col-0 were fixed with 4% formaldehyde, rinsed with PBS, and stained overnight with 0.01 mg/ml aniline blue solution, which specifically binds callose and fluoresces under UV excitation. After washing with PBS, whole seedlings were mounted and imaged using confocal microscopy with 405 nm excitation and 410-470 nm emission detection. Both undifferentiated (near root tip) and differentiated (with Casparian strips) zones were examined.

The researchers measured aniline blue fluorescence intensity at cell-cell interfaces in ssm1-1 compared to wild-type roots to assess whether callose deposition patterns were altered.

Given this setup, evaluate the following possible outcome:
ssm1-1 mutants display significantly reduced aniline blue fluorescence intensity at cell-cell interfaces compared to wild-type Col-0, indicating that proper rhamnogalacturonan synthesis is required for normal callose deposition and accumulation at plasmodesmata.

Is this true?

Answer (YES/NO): NO